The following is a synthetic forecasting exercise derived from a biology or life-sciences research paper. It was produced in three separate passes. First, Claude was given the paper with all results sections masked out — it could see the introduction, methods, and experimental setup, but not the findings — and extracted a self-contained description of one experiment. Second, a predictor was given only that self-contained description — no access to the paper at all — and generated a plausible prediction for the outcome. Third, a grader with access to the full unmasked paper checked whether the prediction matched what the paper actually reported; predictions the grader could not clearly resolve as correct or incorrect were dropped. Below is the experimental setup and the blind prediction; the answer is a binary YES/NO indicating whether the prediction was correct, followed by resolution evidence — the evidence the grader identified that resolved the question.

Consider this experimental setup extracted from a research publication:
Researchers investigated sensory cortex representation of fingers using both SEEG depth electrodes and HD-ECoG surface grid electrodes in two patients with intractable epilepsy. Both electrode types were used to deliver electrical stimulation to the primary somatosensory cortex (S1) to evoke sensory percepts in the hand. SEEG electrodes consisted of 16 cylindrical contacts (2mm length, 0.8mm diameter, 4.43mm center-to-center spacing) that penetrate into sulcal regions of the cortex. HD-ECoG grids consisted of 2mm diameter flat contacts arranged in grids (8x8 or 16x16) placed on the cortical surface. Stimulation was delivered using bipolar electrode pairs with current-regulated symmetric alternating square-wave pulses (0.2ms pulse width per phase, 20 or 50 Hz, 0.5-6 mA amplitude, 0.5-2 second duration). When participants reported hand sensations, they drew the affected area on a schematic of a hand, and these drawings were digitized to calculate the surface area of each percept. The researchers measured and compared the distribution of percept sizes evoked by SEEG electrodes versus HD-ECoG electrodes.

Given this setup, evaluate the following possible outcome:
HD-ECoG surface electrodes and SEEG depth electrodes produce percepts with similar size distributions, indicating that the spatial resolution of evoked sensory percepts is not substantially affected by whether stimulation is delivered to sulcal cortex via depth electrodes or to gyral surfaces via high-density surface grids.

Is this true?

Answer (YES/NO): NO